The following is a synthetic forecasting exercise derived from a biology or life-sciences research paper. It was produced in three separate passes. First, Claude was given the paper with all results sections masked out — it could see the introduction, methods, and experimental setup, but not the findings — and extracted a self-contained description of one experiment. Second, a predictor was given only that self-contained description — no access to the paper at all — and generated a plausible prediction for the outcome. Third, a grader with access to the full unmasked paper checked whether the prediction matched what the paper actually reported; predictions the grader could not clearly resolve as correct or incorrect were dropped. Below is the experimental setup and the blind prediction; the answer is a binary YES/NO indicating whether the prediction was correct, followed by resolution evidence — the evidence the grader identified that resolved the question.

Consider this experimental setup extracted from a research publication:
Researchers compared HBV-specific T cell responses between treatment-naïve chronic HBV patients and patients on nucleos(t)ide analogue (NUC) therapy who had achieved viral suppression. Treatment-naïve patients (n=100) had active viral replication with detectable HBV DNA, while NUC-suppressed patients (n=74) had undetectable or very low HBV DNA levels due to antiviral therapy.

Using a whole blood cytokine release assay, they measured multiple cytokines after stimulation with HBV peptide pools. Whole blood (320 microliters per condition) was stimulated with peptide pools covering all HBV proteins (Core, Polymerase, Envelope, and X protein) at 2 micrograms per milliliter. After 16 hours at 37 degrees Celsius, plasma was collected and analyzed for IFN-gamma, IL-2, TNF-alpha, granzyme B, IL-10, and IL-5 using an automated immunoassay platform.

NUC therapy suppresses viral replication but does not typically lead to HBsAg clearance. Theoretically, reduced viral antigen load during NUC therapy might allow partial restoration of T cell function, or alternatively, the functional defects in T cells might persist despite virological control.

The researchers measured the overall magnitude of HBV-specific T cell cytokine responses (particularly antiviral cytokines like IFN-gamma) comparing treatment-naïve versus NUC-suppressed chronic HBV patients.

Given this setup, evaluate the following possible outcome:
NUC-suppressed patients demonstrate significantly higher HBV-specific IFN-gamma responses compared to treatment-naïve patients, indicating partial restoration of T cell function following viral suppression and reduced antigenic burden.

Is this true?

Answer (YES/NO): NO